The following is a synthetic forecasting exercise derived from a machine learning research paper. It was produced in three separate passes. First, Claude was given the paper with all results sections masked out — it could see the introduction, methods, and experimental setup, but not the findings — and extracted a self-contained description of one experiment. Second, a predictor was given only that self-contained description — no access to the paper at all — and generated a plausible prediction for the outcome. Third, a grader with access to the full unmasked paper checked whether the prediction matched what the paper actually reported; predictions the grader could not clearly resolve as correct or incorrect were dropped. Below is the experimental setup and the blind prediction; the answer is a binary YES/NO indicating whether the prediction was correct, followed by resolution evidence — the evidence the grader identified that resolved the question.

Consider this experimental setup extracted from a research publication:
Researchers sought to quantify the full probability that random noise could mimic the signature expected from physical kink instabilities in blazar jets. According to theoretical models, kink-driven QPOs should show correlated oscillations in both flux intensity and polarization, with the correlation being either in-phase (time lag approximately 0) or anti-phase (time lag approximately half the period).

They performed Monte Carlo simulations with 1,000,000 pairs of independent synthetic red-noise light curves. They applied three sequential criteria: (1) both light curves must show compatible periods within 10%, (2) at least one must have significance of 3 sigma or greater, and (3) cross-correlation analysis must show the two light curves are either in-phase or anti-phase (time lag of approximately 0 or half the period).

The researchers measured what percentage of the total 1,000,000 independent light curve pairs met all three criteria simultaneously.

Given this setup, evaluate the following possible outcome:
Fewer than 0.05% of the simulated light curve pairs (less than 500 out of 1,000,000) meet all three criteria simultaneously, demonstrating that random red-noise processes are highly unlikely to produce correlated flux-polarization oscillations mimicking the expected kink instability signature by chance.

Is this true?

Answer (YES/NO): YES